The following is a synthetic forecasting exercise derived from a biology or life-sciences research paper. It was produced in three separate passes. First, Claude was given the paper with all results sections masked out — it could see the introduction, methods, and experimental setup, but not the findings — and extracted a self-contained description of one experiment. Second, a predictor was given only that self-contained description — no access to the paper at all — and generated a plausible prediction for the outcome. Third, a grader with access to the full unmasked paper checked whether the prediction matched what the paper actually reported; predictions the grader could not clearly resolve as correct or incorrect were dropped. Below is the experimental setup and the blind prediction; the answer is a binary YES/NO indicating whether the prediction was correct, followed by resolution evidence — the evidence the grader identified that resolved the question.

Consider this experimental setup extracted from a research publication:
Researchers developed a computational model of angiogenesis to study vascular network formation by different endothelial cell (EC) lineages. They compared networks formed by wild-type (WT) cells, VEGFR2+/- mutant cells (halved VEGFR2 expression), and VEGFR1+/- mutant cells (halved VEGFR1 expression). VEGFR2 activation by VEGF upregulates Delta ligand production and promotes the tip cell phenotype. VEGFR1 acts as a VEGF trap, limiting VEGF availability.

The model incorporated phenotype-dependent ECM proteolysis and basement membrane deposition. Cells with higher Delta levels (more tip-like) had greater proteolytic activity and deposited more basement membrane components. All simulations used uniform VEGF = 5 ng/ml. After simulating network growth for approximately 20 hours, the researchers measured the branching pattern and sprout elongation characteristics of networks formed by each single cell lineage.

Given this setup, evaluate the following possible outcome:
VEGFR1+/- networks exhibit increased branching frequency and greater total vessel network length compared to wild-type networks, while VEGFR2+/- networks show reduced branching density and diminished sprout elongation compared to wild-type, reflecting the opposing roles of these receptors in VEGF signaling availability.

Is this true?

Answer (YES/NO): NO